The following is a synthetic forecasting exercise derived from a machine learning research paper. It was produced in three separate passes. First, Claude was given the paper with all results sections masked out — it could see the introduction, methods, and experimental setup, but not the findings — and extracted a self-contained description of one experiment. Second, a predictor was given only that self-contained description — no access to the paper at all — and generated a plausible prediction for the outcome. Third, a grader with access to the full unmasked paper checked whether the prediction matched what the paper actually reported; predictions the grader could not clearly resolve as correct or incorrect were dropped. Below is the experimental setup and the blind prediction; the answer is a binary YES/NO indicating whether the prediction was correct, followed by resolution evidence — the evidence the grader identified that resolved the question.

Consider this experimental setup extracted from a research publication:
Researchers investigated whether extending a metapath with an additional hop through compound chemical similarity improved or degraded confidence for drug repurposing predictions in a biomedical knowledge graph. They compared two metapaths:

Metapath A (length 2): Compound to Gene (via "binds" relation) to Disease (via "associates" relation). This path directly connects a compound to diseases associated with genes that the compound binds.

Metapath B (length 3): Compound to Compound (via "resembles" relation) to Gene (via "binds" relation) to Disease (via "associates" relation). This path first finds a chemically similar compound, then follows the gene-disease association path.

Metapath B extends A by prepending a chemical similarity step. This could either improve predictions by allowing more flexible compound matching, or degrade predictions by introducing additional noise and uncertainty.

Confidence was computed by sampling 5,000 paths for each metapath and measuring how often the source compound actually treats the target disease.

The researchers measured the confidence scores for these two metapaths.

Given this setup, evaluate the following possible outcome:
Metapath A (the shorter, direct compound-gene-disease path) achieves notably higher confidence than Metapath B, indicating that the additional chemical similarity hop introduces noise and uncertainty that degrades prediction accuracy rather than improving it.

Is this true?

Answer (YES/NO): YES